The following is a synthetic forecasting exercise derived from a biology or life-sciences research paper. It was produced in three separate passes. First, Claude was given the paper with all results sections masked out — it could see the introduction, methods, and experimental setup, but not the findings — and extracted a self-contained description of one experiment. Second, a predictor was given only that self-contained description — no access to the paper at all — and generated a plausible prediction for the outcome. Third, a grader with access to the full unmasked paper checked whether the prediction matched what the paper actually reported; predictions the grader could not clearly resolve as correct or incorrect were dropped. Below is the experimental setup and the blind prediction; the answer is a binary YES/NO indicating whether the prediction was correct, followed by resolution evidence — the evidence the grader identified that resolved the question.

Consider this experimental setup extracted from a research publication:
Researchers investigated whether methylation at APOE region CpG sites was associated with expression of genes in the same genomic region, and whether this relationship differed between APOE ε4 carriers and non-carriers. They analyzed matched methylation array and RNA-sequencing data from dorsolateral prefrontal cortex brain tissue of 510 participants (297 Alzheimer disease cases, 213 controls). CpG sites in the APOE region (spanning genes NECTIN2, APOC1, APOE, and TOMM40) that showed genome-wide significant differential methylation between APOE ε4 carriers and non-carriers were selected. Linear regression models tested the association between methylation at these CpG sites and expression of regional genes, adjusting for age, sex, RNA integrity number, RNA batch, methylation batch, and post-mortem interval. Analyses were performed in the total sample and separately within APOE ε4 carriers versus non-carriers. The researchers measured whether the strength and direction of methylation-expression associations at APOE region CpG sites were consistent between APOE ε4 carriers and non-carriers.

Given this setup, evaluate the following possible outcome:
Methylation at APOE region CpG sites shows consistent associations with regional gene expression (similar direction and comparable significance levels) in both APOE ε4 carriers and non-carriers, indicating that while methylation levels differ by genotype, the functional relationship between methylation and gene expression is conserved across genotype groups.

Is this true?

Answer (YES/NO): NO